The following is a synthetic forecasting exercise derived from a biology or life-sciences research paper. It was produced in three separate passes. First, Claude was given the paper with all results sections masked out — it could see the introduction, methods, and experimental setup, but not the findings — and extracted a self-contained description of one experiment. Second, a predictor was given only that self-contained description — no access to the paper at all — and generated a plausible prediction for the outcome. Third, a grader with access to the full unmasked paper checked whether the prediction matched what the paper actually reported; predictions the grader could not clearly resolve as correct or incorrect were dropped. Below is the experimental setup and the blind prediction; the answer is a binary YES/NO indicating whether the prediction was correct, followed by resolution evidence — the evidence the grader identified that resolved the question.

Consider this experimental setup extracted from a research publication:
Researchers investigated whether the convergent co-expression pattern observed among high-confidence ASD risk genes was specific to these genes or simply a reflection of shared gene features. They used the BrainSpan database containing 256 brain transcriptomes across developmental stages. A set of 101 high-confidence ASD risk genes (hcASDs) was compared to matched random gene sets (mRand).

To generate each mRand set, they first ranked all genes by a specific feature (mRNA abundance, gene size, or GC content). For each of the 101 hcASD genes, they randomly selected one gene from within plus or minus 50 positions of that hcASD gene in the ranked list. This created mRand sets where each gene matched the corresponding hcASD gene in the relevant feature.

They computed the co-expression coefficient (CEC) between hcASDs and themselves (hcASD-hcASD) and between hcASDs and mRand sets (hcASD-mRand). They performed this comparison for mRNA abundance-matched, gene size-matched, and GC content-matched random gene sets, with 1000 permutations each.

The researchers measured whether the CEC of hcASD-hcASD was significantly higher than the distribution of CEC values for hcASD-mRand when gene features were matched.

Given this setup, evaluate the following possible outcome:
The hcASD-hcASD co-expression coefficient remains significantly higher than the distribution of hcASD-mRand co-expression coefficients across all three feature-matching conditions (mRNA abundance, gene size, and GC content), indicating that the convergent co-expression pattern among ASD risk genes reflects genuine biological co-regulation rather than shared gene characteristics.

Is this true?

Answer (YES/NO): YES